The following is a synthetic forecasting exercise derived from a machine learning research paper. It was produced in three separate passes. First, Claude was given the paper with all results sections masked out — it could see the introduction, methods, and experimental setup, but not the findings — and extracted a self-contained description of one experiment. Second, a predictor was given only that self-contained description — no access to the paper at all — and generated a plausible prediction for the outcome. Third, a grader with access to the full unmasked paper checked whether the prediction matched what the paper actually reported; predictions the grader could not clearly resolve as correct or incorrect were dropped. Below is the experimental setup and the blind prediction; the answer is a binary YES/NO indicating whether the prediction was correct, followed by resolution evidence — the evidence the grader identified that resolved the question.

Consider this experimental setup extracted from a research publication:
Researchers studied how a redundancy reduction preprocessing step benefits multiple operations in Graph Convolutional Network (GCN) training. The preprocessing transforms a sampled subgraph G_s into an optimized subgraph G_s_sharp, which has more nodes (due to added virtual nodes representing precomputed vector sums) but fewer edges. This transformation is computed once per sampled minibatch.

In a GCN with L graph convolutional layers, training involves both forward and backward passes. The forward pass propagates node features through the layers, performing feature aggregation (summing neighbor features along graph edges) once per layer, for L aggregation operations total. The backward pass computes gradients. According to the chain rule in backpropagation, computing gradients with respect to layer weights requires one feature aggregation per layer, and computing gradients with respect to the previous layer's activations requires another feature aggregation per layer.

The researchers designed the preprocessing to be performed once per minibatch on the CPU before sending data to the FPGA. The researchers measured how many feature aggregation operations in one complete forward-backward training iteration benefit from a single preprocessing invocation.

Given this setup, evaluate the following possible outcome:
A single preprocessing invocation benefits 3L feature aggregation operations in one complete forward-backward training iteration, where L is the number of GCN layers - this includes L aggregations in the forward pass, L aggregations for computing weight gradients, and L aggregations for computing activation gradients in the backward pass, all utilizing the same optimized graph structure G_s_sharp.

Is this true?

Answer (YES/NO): YES